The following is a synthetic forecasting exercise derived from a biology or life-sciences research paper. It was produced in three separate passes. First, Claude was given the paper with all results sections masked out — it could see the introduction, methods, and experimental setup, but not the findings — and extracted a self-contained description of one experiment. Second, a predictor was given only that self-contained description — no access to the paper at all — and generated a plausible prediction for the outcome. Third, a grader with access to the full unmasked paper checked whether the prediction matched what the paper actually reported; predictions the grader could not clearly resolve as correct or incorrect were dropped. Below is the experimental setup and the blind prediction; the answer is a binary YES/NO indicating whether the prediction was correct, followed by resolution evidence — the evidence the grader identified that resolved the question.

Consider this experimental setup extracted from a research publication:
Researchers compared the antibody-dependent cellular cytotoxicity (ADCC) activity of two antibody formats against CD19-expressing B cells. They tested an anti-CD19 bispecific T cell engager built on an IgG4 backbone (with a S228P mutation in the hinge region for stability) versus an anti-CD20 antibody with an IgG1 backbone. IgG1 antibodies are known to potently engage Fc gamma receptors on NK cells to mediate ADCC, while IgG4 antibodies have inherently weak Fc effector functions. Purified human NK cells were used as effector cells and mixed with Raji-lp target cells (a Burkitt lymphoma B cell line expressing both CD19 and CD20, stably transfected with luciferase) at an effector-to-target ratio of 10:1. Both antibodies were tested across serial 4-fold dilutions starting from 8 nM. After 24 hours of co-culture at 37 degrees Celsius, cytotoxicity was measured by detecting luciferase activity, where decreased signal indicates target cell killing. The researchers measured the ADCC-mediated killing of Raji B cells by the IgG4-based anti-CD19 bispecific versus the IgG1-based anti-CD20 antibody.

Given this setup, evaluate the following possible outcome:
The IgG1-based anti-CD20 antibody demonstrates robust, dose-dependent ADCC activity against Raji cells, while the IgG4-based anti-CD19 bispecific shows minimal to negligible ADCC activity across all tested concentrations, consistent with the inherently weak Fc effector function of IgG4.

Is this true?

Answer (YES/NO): YES